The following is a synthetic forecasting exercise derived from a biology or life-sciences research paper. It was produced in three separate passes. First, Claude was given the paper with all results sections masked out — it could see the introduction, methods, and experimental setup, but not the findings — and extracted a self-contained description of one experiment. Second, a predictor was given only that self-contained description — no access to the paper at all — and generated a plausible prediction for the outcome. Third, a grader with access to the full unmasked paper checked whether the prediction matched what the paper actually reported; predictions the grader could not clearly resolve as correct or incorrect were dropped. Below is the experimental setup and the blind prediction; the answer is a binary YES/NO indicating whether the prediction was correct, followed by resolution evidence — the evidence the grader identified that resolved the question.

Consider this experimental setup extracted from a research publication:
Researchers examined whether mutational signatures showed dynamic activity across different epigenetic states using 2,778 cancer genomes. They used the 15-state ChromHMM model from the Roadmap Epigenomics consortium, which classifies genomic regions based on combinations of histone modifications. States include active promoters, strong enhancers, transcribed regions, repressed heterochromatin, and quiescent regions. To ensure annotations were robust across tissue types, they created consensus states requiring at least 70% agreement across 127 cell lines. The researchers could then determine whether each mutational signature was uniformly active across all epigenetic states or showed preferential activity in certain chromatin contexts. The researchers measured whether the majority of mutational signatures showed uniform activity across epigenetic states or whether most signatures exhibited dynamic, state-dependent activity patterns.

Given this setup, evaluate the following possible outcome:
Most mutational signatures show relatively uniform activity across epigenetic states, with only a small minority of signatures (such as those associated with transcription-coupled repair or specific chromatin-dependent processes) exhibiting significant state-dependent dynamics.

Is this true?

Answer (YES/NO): NO